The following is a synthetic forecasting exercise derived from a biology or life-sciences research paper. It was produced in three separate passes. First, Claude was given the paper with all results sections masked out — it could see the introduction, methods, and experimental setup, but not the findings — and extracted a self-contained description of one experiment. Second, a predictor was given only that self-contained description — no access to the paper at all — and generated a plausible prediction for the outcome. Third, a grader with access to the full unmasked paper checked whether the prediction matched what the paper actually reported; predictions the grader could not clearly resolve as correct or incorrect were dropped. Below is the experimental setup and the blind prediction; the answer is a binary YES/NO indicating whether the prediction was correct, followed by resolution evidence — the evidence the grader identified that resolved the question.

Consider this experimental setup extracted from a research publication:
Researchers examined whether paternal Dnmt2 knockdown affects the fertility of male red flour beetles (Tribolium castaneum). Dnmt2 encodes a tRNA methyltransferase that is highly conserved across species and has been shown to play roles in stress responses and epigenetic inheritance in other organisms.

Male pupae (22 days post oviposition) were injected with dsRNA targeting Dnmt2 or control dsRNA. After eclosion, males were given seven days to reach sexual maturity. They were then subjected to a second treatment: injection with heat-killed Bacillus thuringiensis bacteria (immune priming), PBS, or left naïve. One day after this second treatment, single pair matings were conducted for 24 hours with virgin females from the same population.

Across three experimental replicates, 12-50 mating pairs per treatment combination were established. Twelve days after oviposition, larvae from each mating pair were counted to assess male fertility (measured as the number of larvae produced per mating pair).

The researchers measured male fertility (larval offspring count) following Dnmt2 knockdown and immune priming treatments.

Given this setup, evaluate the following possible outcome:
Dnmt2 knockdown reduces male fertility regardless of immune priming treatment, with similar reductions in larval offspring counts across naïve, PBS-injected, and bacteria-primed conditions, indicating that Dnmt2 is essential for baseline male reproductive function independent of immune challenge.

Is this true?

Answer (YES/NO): NO